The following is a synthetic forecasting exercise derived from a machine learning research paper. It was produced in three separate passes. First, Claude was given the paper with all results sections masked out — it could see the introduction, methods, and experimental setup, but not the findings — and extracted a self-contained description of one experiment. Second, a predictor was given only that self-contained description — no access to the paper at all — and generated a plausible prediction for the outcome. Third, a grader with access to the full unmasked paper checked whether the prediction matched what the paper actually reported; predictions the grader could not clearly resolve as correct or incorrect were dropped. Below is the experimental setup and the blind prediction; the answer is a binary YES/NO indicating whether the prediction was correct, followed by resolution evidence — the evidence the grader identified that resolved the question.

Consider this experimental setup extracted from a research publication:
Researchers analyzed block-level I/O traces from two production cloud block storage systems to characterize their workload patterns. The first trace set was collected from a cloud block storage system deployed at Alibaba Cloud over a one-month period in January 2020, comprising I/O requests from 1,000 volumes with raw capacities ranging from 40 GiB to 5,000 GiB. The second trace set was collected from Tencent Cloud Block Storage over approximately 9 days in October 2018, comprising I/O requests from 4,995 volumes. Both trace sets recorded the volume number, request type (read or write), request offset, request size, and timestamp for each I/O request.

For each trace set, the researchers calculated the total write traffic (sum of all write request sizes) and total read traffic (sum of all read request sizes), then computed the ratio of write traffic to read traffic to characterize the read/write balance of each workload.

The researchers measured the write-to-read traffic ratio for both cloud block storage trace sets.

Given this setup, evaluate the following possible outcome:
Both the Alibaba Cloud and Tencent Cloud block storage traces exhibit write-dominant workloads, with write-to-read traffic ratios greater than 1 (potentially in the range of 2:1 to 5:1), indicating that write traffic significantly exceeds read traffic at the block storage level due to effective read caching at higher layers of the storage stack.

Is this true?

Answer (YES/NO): YES